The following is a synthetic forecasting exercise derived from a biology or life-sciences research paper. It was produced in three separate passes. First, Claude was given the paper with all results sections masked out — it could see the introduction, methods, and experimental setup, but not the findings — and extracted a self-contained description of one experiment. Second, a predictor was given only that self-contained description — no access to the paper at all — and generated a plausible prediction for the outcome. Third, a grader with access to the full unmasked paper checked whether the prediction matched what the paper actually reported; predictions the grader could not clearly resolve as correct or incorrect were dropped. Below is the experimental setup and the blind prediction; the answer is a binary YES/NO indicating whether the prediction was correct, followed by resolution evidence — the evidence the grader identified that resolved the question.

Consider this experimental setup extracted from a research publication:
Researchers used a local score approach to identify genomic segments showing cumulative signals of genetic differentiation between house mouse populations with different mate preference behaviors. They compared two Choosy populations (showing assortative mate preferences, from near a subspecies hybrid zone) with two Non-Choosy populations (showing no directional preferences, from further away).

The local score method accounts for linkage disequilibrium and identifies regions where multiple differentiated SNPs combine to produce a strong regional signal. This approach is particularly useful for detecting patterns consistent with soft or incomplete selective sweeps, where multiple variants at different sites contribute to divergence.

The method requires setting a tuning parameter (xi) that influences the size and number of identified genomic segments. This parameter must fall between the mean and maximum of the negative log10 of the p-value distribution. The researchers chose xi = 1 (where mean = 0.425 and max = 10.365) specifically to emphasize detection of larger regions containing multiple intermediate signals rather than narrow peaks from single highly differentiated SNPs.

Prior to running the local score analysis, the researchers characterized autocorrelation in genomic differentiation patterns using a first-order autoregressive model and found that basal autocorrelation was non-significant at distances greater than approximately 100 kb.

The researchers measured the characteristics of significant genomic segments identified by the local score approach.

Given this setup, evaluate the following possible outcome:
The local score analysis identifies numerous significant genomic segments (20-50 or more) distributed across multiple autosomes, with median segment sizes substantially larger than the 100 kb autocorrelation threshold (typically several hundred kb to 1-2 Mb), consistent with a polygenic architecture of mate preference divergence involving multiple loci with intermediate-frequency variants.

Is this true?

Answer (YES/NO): NO